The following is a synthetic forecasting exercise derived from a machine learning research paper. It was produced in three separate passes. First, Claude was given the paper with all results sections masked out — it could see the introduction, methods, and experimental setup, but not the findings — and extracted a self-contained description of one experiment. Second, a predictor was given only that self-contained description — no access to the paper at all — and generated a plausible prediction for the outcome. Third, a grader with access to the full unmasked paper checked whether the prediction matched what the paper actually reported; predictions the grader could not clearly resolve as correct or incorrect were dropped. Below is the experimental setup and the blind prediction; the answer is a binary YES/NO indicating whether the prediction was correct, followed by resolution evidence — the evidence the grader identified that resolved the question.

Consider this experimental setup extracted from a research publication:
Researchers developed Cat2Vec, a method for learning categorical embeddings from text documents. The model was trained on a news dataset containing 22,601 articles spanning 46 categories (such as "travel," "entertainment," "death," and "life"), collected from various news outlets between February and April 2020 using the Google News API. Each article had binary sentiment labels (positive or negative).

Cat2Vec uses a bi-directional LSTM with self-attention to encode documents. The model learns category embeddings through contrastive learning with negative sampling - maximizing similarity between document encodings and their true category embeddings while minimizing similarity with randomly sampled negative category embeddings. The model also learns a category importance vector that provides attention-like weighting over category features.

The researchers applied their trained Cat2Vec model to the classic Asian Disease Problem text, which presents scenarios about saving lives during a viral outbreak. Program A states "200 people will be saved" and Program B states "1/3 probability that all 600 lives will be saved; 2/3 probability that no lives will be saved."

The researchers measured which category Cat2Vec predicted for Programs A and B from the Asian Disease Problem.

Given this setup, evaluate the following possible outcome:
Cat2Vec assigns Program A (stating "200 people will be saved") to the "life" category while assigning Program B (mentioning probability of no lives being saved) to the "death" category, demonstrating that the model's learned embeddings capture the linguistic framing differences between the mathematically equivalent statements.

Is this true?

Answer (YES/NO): NO